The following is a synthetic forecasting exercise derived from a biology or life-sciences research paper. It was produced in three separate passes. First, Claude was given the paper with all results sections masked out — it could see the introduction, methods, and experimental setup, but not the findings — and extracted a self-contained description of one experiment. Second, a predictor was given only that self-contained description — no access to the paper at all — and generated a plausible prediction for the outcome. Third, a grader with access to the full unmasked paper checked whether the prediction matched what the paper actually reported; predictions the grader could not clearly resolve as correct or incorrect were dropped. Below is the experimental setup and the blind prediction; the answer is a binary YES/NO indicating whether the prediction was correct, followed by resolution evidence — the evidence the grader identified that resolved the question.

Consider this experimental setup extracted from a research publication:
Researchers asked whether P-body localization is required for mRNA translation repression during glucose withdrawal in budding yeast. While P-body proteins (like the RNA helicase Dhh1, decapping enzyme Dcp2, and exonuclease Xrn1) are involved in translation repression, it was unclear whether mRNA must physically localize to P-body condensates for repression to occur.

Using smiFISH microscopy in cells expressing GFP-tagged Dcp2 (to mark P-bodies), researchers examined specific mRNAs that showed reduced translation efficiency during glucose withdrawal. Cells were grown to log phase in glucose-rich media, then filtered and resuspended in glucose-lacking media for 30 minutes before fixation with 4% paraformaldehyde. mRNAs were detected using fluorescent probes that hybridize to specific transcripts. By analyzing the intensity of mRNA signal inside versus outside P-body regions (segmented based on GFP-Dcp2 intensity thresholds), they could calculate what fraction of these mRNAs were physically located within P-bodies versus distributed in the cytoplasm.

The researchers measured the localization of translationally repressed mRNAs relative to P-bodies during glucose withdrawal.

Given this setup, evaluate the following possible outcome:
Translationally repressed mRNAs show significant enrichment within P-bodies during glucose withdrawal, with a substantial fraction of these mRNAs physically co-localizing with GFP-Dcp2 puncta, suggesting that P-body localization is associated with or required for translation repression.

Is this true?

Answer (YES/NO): NO